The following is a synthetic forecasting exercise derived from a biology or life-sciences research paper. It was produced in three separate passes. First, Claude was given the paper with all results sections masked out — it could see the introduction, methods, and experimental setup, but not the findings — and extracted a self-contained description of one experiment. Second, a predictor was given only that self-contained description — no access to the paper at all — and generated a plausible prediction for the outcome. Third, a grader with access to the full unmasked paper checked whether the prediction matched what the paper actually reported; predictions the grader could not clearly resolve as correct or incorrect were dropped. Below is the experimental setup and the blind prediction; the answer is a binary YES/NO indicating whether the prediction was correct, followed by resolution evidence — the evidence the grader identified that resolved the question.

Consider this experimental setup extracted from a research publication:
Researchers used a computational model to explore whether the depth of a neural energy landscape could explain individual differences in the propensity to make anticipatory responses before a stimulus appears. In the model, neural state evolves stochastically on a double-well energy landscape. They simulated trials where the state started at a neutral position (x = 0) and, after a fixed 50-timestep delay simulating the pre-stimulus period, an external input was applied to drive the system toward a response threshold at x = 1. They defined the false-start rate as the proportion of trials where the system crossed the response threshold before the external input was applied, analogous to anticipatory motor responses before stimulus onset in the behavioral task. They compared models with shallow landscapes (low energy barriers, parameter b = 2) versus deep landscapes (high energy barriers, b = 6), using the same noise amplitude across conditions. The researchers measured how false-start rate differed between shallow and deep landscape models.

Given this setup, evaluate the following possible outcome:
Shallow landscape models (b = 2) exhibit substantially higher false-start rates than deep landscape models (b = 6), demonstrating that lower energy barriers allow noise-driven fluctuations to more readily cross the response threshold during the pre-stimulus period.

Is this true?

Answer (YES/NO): YES